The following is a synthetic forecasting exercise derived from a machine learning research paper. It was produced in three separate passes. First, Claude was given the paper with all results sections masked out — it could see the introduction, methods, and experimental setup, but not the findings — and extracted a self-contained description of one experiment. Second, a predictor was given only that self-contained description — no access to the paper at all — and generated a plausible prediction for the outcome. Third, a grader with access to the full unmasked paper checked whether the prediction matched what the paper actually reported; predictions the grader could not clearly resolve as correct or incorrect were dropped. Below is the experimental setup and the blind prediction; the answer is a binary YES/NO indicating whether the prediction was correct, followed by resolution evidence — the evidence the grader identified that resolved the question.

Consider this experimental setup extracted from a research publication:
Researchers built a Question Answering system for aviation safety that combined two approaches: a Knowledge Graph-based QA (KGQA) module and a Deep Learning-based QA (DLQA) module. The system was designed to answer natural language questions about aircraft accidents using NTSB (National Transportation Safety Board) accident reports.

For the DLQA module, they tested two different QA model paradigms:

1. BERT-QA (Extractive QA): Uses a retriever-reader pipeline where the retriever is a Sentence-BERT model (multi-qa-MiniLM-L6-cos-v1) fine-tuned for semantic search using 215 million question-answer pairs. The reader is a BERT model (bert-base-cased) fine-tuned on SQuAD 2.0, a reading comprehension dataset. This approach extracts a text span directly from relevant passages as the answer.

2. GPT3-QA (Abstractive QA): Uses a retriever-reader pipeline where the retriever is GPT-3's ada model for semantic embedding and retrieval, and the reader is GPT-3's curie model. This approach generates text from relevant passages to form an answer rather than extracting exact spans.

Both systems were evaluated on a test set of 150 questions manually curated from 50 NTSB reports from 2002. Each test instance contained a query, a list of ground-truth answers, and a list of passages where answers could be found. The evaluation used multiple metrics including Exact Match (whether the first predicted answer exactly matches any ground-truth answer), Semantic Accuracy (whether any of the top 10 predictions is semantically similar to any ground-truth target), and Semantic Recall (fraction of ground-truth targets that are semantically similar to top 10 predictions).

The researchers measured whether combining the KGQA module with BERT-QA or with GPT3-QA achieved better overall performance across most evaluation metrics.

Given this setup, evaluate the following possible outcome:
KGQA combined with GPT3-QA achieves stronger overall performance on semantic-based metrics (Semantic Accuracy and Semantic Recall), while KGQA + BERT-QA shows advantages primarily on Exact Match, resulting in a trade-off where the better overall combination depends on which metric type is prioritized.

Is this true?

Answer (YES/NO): NO